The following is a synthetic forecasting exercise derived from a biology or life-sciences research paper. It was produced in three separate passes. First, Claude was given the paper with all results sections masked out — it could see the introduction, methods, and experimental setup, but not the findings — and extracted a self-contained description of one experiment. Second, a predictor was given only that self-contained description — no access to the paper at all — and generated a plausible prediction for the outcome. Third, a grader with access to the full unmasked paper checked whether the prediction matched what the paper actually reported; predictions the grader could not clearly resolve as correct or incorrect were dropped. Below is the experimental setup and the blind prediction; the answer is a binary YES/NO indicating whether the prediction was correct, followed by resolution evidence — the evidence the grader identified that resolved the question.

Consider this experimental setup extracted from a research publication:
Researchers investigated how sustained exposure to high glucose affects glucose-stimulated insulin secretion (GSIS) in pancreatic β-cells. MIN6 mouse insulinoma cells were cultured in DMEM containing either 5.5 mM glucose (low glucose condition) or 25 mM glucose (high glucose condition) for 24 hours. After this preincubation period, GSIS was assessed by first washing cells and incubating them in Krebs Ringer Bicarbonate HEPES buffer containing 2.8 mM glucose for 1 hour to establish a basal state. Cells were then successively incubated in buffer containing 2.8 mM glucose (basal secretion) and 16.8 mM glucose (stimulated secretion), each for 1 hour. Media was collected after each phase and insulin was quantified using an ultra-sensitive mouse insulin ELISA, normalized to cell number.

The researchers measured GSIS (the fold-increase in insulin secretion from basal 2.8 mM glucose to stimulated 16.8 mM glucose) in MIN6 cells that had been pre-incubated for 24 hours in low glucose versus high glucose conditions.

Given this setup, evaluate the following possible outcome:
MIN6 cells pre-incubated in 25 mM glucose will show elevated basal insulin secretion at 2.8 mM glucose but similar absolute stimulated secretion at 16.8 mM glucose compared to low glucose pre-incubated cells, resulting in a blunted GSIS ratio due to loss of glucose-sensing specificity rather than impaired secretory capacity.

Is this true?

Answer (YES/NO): NO